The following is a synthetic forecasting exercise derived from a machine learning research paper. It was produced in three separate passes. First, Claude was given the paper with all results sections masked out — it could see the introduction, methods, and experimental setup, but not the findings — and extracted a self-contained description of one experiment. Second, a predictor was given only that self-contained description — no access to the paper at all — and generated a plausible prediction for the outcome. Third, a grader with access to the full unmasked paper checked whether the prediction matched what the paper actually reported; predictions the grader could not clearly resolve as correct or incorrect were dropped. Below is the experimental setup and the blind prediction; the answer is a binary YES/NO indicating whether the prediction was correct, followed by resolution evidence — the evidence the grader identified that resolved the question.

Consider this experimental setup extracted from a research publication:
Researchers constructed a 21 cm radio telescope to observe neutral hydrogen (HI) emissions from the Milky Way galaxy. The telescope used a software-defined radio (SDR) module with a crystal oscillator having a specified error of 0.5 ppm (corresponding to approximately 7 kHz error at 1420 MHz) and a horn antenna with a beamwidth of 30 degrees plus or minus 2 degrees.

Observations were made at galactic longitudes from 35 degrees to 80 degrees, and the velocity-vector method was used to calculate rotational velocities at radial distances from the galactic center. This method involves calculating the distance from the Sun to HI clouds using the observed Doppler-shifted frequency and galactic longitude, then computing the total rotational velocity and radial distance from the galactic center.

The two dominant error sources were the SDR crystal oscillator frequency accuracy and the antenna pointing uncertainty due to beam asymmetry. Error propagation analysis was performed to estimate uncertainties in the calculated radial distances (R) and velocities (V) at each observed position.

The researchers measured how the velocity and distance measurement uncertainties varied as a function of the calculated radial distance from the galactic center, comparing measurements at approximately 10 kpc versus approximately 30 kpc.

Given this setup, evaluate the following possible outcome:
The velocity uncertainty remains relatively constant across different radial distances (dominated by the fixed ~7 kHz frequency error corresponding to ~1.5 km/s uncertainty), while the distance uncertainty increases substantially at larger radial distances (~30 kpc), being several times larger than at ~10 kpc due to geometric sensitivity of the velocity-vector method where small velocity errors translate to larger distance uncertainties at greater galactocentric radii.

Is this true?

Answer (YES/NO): NO